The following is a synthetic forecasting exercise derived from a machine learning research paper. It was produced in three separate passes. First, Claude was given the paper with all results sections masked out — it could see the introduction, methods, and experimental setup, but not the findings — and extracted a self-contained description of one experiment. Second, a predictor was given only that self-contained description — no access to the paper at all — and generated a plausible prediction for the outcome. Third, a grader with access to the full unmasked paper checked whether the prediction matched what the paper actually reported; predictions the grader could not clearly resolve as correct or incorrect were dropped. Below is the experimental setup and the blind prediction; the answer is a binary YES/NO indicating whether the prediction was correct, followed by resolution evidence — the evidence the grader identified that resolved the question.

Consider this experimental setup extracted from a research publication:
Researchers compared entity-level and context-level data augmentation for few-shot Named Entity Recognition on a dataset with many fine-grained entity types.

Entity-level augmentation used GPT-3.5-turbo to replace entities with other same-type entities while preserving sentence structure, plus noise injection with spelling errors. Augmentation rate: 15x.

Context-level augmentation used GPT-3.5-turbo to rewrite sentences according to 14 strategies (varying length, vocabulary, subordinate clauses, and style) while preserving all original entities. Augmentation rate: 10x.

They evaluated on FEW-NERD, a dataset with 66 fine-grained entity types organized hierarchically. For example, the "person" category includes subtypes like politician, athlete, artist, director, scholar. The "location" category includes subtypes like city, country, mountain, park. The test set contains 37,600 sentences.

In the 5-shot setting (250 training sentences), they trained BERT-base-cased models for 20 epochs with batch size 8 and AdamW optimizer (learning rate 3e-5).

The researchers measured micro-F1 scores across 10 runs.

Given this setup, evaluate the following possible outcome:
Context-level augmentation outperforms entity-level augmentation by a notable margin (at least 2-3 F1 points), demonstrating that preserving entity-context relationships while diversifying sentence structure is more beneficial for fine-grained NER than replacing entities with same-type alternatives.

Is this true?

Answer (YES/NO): NO